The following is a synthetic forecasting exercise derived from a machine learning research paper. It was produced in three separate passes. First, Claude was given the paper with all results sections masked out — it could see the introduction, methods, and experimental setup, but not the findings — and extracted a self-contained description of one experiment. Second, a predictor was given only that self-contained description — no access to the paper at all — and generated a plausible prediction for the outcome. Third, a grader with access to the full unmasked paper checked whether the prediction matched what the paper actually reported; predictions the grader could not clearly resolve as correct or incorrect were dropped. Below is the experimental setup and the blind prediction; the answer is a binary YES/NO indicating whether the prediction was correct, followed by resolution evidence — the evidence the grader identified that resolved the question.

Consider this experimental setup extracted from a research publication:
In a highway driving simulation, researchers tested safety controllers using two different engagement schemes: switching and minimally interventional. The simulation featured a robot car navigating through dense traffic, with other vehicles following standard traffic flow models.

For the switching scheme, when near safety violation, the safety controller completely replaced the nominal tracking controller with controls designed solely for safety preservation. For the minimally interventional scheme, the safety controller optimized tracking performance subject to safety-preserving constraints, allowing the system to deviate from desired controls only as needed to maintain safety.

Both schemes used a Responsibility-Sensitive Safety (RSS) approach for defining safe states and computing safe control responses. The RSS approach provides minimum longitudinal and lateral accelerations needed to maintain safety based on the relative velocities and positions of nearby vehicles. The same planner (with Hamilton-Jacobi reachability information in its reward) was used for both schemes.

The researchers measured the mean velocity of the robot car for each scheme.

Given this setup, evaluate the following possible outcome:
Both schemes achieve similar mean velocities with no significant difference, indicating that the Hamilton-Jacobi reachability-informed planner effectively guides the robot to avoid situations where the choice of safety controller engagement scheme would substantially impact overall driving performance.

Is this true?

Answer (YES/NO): YES